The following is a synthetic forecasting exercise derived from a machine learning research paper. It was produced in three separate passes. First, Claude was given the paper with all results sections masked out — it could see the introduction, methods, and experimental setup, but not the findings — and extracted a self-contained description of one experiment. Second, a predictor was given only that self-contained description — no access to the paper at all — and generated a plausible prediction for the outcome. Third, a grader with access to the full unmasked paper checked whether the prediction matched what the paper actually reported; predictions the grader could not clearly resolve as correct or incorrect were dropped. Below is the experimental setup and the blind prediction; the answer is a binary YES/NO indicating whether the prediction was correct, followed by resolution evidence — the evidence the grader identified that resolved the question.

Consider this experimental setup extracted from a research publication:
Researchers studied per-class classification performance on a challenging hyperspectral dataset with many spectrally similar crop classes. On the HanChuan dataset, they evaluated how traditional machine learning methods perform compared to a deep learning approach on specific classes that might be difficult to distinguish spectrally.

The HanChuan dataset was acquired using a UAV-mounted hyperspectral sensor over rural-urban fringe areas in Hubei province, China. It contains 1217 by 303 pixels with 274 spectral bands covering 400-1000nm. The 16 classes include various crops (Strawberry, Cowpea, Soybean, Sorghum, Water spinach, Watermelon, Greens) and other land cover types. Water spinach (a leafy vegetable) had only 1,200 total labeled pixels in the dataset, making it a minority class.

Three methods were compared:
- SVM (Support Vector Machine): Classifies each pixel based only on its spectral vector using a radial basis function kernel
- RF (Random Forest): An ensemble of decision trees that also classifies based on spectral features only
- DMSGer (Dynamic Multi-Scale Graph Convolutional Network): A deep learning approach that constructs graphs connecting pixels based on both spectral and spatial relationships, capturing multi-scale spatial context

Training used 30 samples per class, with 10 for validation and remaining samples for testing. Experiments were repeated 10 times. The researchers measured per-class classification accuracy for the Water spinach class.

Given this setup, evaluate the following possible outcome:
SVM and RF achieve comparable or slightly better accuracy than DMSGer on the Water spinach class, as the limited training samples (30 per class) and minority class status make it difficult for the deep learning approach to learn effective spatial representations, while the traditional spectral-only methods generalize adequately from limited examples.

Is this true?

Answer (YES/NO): NO